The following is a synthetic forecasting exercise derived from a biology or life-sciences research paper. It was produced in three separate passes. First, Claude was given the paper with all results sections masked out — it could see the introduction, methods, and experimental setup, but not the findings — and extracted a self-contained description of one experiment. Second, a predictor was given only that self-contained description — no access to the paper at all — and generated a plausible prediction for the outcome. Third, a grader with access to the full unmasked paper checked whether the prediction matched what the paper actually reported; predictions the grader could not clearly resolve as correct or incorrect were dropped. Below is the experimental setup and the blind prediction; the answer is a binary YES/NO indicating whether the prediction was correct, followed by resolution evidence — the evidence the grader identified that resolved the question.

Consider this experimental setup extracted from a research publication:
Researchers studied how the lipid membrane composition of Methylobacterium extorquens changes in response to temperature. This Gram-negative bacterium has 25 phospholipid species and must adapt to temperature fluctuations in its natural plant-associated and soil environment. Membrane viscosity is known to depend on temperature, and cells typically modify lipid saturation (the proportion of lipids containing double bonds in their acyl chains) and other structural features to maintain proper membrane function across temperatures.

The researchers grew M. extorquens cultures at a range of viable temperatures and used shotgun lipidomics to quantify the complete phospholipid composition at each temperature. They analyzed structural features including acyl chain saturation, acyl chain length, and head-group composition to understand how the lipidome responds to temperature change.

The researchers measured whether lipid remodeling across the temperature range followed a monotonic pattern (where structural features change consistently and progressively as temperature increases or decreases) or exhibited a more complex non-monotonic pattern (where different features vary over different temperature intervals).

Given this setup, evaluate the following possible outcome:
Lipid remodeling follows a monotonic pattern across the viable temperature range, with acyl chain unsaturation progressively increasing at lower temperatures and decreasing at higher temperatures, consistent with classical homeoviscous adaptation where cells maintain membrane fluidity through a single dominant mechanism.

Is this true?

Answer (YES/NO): NO